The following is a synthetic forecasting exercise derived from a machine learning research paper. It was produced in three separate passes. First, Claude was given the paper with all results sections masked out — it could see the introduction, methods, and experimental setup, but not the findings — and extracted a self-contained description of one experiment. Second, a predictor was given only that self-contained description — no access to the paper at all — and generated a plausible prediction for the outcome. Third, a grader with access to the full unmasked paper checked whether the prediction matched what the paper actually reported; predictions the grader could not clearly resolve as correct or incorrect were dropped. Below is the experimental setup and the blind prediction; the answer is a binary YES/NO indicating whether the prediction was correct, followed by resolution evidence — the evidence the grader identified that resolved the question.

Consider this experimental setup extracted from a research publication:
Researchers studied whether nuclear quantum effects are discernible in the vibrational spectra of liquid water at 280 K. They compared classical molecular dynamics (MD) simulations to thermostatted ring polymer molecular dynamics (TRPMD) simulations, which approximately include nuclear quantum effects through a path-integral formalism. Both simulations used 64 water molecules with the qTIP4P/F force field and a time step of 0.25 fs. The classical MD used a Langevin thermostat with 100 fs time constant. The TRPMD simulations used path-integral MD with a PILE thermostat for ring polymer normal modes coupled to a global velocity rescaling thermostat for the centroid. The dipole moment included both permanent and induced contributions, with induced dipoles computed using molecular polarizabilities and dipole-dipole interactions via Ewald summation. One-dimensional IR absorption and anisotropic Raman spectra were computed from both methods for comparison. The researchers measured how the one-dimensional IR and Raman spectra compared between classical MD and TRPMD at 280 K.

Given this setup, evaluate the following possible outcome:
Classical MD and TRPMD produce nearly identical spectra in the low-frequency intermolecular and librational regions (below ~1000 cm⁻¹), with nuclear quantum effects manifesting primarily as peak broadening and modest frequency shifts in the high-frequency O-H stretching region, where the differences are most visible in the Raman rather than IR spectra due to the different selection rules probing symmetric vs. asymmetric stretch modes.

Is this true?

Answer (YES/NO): NO